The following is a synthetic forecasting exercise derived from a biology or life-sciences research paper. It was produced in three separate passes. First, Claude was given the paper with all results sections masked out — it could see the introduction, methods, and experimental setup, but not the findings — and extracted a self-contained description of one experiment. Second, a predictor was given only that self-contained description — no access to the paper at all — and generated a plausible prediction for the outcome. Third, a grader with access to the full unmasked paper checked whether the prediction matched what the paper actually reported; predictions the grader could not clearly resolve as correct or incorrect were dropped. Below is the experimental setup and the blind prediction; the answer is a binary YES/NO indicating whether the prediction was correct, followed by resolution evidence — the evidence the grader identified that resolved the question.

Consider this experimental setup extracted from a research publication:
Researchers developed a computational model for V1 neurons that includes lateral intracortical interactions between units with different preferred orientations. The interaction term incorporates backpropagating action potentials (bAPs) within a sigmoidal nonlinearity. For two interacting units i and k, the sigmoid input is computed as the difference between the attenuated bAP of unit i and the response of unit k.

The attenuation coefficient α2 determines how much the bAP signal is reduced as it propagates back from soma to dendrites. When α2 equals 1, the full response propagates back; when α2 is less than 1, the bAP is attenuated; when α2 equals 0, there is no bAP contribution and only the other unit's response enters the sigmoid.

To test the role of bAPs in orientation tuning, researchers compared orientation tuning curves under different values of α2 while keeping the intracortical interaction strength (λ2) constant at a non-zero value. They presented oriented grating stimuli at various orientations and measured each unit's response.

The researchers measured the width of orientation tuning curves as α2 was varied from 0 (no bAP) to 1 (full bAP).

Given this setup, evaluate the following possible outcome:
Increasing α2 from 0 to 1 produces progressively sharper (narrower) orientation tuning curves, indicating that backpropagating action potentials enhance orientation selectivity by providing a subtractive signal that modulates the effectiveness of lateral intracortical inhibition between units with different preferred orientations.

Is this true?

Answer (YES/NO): YES